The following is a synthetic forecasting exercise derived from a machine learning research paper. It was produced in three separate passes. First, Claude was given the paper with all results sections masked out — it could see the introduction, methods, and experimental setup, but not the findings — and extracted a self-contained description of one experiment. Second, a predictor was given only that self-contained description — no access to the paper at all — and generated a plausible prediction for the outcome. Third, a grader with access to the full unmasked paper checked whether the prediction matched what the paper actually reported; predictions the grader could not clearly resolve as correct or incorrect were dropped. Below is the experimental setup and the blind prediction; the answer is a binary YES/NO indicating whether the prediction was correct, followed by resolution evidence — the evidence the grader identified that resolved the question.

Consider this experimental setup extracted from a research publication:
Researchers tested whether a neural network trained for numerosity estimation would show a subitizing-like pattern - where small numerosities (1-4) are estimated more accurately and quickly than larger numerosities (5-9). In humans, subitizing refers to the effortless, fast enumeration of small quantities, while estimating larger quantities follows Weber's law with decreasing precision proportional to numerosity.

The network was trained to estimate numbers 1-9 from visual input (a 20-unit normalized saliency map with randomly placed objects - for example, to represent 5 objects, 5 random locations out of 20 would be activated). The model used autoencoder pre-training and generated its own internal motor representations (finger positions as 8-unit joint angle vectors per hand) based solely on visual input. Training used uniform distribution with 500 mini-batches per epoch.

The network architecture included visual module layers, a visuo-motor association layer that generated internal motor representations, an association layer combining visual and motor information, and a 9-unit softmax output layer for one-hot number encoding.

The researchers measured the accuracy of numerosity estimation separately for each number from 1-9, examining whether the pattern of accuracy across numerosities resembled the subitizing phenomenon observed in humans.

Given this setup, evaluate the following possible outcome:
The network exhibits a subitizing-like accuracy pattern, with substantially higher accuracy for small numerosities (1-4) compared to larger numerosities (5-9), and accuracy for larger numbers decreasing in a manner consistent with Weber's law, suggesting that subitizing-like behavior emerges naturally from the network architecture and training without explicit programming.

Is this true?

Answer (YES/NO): NO